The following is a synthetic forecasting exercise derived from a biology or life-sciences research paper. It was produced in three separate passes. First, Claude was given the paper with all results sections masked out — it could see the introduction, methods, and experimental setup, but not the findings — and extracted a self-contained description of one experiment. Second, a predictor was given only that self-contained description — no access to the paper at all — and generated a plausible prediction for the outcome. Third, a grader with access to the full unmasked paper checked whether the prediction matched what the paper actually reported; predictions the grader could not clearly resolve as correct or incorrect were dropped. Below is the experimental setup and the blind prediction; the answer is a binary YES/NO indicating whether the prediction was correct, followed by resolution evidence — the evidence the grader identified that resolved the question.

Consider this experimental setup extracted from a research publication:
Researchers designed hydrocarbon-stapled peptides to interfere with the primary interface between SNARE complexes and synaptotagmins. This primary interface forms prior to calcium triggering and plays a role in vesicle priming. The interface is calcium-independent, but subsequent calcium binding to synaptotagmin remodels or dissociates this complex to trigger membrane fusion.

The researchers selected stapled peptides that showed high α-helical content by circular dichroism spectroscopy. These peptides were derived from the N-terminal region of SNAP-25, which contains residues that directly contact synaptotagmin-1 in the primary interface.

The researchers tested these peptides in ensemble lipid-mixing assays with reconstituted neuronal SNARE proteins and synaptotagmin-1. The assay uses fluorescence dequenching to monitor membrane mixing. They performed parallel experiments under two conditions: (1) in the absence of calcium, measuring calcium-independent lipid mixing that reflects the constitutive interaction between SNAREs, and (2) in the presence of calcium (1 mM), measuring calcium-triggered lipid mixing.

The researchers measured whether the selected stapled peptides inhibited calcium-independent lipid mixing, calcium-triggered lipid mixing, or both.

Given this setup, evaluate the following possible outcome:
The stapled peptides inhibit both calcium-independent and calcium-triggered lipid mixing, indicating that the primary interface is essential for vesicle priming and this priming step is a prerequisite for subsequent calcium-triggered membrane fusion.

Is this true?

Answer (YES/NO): YES